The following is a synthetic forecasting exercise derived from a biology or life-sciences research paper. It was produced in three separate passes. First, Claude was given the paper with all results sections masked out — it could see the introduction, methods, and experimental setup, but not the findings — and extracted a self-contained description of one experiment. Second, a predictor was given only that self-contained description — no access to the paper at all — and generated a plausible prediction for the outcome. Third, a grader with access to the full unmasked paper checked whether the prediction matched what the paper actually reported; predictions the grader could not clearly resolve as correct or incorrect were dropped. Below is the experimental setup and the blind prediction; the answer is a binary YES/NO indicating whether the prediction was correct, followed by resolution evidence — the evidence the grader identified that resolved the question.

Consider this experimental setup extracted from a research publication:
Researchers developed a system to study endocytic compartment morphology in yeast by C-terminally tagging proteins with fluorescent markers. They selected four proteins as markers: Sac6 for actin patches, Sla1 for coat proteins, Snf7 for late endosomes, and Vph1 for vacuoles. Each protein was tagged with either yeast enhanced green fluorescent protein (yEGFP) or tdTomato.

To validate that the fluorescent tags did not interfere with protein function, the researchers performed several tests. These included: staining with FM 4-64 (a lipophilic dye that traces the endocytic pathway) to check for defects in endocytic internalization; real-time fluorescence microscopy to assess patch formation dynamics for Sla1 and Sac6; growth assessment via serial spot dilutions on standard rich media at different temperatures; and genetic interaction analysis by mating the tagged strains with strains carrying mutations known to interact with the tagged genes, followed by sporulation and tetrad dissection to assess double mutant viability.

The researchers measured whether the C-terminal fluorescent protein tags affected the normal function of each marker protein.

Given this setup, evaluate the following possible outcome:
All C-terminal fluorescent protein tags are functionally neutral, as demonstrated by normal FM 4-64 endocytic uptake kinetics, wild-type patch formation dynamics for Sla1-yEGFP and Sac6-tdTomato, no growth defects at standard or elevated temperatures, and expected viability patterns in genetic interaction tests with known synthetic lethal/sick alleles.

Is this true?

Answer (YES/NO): NO